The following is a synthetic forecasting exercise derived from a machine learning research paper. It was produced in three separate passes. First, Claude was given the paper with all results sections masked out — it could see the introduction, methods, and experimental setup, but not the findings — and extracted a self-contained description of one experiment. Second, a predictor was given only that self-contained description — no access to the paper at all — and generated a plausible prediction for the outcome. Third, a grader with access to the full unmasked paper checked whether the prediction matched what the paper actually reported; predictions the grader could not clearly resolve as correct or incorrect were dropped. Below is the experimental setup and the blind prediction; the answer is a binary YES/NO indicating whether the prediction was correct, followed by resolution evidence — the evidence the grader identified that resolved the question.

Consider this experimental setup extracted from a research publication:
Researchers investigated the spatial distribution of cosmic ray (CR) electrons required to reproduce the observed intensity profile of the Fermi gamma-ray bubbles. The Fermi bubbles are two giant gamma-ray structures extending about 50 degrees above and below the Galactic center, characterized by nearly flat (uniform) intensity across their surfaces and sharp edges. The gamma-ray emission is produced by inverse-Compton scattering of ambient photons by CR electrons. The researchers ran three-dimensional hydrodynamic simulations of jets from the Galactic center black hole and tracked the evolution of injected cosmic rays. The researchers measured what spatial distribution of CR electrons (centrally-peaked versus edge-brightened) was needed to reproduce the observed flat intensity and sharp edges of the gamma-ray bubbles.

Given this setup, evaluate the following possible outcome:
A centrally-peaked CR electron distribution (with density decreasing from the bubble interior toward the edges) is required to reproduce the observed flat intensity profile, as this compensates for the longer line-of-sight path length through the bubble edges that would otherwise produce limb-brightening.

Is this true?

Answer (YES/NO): NO